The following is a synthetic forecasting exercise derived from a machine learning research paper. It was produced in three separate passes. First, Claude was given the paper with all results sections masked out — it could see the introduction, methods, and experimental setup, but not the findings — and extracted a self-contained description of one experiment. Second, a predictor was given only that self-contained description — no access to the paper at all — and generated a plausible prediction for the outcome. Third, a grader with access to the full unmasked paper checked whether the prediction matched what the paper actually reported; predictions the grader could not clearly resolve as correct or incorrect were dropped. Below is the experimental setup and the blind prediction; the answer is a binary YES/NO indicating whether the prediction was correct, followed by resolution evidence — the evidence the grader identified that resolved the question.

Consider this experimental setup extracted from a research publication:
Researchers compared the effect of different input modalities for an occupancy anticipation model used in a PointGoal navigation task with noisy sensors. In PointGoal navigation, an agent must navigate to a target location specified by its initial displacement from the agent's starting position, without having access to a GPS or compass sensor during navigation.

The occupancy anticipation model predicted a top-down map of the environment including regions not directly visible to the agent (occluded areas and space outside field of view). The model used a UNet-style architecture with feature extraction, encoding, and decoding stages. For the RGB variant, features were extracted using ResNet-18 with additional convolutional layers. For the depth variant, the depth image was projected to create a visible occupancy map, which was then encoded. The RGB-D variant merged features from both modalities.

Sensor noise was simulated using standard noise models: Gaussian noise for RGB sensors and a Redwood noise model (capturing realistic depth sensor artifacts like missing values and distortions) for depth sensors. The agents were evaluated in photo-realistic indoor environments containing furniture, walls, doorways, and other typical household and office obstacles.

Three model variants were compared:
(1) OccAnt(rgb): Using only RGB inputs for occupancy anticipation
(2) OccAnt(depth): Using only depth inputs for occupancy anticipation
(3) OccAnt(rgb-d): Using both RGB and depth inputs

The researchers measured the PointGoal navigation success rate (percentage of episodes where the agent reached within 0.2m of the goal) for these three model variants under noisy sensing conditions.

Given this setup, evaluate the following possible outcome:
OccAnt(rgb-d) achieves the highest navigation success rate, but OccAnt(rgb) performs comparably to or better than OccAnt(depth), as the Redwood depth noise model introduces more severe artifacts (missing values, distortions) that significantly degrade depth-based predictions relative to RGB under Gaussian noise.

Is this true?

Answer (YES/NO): NO